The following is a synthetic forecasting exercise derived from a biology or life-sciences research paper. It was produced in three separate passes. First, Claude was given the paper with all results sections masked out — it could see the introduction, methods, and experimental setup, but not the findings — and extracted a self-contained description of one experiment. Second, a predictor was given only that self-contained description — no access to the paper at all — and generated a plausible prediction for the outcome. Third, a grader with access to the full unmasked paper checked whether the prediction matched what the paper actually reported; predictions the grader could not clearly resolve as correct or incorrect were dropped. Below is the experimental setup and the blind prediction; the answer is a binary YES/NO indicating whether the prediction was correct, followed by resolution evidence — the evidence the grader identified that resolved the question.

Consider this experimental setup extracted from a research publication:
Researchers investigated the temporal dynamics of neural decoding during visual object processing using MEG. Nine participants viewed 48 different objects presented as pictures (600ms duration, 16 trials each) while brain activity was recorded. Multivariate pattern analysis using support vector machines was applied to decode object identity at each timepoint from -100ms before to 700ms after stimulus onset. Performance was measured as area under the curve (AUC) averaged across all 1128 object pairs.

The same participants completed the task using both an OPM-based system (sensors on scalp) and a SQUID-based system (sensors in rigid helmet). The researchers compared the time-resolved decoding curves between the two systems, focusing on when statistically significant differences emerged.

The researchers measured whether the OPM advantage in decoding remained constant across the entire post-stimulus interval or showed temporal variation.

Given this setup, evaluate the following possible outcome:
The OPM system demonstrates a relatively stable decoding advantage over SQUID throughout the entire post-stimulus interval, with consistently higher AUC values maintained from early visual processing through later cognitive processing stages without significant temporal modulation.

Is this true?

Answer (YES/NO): NO